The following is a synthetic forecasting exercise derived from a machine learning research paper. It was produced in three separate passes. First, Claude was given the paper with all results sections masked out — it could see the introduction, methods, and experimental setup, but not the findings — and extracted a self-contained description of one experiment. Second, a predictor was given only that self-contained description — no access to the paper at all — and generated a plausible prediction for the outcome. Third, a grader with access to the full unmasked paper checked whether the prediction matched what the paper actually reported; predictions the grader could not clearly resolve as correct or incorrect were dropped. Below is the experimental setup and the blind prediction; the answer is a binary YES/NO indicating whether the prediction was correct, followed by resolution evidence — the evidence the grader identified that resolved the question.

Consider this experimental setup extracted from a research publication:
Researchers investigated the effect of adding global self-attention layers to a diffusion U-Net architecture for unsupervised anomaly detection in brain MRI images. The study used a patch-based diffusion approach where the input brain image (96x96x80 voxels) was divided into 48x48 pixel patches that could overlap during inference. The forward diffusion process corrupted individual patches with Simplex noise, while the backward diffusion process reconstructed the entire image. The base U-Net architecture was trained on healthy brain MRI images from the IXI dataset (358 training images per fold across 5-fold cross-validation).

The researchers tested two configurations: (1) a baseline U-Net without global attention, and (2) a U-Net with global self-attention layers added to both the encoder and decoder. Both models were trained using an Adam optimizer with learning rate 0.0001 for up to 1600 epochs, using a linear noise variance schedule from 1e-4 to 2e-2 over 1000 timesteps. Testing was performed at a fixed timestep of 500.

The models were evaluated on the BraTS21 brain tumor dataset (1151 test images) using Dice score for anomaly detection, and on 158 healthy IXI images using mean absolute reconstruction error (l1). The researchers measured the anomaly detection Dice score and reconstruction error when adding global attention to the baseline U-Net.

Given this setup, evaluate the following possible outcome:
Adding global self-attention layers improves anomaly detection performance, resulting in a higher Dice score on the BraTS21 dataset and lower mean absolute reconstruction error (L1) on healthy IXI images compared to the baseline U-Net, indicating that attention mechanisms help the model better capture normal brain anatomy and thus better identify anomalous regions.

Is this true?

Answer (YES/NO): NO